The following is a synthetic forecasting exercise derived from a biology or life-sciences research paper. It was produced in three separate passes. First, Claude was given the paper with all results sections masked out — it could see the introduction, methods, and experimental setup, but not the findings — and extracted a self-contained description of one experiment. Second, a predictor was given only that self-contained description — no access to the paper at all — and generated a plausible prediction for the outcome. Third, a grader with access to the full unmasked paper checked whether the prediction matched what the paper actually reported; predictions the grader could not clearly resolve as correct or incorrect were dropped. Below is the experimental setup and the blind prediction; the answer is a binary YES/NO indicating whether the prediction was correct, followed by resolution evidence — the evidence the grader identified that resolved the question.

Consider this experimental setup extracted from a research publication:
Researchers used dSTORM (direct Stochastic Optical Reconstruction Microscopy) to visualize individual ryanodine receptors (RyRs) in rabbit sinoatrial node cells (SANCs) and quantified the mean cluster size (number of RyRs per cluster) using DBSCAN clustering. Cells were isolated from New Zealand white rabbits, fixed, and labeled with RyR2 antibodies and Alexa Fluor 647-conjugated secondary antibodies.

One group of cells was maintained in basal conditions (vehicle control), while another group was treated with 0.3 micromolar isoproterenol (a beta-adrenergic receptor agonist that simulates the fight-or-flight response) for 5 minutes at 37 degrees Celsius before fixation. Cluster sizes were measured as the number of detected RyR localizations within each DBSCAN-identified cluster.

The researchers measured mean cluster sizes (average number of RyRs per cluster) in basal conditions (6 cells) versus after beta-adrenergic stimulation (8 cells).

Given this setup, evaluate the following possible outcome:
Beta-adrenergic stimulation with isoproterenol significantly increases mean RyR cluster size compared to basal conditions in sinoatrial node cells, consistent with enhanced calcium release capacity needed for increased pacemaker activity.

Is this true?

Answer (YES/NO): YES